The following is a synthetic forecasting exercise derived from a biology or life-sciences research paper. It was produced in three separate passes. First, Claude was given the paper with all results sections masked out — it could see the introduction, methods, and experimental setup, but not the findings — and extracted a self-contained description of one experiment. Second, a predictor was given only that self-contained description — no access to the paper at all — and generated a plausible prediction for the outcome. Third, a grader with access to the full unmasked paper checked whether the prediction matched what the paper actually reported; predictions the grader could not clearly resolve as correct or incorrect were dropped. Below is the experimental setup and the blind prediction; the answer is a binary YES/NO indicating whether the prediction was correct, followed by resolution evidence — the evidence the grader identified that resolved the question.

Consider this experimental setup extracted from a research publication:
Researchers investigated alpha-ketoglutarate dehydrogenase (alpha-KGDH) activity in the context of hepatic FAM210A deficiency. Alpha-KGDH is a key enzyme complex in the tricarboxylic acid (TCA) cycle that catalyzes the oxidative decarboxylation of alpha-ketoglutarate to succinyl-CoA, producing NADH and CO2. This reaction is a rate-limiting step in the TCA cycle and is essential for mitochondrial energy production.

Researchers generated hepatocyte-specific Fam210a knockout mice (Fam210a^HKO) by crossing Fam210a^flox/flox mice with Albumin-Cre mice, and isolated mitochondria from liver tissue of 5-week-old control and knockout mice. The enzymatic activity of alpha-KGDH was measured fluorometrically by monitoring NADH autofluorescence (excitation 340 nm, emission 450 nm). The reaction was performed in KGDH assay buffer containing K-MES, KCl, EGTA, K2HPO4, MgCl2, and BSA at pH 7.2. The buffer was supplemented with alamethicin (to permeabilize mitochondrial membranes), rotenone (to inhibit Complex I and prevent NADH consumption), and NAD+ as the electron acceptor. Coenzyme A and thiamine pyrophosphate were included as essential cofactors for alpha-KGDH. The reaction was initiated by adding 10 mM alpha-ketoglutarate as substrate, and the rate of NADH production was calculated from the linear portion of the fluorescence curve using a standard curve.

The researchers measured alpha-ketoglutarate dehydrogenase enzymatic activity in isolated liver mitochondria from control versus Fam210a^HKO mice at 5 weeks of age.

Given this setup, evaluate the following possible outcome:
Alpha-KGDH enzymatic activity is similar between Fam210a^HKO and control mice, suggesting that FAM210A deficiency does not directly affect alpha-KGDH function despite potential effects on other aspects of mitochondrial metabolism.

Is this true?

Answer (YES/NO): YES